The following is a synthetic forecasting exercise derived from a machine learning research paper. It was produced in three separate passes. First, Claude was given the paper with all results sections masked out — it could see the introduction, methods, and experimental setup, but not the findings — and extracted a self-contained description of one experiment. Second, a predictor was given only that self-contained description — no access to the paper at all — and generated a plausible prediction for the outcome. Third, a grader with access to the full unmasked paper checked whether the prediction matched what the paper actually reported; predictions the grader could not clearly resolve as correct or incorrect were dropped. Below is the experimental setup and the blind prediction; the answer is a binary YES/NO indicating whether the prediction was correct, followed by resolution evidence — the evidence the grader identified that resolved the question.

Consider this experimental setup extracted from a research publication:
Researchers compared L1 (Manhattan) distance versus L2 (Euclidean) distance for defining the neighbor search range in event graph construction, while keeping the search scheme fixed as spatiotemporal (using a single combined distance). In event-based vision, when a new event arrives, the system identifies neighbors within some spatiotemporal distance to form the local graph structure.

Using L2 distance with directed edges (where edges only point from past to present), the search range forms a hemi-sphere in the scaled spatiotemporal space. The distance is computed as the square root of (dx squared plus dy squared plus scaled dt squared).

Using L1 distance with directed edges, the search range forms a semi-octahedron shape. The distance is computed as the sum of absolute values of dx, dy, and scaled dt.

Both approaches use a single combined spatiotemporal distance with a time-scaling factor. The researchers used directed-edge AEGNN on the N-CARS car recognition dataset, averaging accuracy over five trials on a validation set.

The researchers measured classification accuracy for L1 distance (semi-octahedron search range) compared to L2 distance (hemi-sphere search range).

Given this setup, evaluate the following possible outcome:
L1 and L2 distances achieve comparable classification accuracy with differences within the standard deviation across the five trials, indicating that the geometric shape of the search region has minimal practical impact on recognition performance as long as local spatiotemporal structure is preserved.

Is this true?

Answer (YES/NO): YES